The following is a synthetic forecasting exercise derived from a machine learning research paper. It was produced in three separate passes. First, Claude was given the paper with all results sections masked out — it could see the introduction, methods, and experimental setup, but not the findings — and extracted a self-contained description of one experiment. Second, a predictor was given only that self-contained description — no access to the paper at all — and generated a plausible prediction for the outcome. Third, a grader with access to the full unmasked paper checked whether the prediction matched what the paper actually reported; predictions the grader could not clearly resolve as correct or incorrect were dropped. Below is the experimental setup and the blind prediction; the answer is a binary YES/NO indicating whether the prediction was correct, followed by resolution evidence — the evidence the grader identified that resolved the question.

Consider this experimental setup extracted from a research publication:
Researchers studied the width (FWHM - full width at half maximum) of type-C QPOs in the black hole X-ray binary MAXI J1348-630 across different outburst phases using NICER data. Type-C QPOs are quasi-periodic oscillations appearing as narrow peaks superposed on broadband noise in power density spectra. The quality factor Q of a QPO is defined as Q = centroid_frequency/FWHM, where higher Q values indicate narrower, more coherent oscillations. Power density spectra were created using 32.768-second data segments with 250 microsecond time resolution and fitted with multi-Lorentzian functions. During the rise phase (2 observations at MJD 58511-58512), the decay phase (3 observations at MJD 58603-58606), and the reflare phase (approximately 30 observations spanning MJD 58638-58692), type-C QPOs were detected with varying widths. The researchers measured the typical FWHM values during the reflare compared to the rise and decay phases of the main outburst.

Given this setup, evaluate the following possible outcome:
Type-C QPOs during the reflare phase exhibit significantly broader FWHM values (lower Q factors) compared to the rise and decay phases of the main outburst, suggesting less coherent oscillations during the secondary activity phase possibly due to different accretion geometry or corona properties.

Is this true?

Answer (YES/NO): NO